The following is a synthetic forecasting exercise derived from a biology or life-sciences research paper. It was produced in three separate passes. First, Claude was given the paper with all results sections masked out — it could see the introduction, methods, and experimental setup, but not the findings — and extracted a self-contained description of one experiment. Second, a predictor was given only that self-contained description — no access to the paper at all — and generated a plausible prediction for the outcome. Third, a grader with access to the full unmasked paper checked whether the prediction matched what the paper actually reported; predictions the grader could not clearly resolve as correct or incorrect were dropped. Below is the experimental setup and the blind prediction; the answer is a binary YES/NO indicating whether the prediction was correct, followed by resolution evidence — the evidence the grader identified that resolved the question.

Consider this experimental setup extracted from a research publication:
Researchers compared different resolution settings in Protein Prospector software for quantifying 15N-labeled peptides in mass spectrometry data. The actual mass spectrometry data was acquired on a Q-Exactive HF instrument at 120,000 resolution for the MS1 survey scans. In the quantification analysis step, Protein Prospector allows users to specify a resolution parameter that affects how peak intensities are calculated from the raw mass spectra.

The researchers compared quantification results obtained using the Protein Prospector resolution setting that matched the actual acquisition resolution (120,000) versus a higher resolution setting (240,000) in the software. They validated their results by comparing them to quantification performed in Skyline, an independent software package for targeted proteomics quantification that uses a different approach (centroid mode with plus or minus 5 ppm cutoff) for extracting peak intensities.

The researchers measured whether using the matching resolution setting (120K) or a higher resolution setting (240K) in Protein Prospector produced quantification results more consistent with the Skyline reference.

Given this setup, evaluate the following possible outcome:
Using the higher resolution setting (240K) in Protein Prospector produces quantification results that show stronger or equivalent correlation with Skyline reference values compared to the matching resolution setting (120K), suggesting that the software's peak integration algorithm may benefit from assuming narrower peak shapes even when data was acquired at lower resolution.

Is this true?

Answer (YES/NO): YES